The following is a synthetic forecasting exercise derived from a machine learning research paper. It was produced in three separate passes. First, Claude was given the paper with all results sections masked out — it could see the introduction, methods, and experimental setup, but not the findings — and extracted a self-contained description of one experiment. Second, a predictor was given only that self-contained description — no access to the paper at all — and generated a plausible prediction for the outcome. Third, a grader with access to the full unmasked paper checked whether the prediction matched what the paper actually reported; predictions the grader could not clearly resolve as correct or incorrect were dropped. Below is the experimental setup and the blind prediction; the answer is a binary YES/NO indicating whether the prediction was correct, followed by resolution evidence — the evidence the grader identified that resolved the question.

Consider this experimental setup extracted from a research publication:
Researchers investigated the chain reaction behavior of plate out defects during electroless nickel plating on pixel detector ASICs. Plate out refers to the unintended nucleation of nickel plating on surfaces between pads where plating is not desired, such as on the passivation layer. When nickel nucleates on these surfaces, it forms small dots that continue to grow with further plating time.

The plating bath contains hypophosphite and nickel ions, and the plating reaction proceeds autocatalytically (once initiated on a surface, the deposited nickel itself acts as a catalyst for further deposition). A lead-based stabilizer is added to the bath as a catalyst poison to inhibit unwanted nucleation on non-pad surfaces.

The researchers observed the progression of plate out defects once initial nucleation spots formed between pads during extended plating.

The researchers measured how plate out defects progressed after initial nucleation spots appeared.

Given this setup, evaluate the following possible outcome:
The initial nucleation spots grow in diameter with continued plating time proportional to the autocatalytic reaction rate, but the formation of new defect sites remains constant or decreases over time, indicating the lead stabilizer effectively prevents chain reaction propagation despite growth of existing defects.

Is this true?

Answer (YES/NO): NO